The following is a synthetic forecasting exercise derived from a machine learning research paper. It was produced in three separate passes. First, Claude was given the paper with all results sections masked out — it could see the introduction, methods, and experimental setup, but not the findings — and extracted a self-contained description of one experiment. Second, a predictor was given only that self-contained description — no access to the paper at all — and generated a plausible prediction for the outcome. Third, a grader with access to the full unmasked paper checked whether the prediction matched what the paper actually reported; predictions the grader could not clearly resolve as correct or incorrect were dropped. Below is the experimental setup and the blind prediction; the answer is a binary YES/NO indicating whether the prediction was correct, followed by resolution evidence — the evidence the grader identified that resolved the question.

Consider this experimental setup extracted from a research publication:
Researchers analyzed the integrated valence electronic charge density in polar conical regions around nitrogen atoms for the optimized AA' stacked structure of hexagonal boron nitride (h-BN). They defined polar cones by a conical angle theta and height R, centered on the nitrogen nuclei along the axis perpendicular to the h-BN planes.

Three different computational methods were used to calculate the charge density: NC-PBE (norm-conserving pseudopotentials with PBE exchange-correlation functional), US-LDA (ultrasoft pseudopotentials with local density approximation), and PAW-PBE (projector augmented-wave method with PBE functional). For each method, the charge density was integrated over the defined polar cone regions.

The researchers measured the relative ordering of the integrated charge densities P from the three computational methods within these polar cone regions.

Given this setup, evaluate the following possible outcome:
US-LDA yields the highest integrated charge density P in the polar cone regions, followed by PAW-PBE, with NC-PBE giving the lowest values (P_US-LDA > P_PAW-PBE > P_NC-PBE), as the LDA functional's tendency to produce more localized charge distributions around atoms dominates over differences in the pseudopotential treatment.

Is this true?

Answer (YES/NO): NO